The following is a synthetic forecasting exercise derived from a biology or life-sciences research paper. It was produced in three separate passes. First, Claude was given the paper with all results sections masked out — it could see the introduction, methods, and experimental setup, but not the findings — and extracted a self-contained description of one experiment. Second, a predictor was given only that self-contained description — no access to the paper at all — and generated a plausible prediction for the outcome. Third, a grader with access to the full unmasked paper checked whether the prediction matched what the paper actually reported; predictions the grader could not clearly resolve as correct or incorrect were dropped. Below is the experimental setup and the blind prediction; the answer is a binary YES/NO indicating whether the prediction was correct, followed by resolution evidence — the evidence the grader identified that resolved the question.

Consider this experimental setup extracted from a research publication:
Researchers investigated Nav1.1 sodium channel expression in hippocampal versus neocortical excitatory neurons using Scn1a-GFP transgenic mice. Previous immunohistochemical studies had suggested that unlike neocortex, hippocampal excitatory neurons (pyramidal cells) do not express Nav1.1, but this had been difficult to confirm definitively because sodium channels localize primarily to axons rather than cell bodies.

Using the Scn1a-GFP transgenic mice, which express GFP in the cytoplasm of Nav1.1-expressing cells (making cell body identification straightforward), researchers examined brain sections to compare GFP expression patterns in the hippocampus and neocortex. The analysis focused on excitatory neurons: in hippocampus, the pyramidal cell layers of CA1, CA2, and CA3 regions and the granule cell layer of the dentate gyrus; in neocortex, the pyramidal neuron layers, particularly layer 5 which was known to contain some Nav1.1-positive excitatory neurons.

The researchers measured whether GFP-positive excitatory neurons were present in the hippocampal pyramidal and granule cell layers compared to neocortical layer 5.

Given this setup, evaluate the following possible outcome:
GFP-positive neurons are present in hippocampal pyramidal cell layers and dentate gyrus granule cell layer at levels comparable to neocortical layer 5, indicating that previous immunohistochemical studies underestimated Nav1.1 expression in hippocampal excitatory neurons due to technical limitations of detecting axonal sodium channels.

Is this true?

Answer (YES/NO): NO